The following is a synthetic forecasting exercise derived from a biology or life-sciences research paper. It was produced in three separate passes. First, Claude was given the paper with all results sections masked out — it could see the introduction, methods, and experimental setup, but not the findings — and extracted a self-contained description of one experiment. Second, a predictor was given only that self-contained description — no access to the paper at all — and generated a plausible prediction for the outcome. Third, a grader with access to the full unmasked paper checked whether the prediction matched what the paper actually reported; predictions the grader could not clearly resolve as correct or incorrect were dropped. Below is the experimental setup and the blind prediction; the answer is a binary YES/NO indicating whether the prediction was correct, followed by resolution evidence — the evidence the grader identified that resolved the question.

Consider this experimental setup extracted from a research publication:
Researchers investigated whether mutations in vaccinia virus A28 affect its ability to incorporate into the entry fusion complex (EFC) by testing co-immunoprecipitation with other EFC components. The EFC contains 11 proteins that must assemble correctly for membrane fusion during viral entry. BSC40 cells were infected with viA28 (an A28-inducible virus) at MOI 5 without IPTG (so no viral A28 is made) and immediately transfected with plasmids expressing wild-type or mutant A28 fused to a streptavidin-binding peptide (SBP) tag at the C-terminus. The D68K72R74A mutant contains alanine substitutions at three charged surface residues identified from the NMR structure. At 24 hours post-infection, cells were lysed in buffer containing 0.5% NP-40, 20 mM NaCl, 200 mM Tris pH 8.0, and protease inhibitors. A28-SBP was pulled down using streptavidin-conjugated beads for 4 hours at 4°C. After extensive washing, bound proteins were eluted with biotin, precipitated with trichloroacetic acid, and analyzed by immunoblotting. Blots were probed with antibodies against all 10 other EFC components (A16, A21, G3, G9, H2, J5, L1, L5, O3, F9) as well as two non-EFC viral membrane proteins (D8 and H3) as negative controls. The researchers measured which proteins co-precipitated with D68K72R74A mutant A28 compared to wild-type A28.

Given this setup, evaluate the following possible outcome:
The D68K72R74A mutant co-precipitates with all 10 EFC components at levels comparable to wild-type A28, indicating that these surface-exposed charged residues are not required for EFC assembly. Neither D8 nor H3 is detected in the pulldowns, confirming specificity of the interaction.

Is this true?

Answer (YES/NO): NO